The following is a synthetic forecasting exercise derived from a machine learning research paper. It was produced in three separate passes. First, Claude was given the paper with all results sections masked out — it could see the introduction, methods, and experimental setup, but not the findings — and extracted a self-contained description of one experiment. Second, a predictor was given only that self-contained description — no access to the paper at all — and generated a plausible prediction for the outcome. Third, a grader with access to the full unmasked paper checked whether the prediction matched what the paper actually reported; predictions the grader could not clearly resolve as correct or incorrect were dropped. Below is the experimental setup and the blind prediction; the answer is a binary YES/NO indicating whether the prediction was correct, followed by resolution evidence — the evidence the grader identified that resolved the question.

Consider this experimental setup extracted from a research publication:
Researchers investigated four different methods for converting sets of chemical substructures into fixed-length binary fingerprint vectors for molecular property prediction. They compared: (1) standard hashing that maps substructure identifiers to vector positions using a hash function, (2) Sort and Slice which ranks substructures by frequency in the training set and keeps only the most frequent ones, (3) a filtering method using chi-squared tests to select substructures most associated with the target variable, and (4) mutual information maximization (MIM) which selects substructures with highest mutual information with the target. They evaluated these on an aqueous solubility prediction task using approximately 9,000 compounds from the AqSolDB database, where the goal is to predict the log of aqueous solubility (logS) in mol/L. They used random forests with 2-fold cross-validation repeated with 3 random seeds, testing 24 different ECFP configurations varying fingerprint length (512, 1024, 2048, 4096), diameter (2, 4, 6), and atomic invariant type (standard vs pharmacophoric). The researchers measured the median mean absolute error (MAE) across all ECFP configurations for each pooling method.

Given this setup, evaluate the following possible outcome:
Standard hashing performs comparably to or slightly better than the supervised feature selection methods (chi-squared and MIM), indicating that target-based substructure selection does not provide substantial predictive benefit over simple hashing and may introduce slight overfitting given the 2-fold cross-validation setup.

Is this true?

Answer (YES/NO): NO